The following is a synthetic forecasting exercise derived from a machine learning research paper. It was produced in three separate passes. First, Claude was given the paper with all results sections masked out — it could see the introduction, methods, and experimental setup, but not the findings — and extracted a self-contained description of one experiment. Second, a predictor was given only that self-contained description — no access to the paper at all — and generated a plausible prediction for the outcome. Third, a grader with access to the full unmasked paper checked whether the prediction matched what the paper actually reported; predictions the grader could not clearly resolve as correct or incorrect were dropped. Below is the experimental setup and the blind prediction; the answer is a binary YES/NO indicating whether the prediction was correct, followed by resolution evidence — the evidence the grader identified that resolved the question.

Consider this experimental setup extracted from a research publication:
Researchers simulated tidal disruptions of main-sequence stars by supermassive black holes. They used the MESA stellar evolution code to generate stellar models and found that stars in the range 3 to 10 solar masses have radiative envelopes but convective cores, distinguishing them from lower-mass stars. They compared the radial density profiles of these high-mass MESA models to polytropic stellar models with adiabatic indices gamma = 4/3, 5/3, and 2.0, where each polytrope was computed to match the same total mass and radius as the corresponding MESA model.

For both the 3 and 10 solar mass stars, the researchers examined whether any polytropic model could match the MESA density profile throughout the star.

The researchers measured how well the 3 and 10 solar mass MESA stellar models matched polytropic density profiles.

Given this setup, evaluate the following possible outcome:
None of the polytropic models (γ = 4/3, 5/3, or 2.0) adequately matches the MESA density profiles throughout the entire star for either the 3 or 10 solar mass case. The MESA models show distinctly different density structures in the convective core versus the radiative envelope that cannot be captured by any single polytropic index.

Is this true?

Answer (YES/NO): YES